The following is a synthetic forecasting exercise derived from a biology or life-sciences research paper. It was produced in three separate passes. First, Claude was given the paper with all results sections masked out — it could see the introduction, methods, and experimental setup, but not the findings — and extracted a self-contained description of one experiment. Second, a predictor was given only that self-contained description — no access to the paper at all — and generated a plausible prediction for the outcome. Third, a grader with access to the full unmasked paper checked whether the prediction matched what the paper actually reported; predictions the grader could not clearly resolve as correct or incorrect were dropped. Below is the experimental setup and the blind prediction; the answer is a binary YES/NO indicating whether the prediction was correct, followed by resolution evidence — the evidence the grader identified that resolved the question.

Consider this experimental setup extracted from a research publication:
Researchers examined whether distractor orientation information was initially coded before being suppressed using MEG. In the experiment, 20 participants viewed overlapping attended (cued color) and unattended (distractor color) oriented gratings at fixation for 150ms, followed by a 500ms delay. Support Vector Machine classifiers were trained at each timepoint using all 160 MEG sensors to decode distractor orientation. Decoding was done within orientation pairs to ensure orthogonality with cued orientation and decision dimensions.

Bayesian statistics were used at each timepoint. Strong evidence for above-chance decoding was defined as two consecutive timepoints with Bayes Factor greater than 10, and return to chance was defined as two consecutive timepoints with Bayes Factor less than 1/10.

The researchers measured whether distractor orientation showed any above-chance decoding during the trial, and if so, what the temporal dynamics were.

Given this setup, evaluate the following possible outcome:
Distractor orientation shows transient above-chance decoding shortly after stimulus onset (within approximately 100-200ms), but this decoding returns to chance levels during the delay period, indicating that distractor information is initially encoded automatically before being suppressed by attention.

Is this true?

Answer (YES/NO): YES